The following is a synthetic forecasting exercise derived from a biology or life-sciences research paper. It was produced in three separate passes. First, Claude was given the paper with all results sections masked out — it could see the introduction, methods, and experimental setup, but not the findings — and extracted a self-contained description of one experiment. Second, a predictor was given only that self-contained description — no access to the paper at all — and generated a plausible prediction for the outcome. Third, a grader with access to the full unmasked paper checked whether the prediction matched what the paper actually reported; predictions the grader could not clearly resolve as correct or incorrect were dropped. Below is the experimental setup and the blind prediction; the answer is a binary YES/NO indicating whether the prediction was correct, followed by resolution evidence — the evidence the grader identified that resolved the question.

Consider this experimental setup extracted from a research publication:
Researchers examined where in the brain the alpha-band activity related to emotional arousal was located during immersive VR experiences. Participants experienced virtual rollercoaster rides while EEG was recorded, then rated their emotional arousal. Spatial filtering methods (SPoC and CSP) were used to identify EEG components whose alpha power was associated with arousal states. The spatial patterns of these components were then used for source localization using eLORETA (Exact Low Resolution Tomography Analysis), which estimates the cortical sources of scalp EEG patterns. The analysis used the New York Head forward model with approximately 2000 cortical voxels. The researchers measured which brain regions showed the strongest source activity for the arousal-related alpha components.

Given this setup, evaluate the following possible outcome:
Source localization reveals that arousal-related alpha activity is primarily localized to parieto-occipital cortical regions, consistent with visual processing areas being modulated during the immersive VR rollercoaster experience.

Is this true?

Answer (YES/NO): YES